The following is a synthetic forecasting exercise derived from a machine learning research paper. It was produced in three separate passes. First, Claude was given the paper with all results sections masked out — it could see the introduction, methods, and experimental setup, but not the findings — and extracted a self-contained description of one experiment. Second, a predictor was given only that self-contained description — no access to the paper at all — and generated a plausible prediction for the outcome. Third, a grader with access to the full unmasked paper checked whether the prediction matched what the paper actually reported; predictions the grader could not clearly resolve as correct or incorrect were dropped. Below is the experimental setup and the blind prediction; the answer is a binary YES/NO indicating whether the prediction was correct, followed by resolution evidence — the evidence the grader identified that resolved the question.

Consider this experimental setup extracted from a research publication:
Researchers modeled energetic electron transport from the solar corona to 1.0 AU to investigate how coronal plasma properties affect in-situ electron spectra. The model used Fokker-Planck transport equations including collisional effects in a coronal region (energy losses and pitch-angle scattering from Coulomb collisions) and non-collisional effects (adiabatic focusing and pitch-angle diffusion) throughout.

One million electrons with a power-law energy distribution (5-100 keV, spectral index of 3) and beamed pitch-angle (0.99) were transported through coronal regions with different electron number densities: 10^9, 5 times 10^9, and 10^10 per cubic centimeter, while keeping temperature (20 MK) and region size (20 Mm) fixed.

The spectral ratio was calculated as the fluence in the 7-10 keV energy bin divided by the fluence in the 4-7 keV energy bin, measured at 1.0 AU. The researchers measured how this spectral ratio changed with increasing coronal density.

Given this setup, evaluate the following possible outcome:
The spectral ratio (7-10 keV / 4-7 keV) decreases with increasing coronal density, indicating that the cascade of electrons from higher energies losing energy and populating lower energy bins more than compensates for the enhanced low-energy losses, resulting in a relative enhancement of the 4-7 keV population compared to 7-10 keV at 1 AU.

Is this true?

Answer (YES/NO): YES